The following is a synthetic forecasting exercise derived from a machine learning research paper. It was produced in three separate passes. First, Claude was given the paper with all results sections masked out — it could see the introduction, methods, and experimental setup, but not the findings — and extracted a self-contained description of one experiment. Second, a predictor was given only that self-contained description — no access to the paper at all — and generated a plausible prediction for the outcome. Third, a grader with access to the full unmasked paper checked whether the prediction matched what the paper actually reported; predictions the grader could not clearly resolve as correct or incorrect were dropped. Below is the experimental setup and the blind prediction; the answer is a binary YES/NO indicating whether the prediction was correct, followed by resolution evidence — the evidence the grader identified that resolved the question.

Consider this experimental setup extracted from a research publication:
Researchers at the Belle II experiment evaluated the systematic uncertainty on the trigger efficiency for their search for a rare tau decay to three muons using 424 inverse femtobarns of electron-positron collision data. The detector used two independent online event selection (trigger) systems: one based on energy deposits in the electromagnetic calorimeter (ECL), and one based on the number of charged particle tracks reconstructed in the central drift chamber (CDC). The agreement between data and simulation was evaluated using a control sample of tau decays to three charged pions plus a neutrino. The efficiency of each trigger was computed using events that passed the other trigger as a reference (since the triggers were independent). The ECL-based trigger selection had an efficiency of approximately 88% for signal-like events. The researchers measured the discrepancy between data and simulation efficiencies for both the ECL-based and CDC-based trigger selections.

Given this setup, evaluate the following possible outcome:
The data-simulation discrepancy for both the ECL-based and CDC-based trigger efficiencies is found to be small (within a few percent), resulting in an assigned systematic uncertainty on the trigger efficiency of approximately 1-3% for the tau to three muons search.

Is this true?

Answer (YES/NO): NO